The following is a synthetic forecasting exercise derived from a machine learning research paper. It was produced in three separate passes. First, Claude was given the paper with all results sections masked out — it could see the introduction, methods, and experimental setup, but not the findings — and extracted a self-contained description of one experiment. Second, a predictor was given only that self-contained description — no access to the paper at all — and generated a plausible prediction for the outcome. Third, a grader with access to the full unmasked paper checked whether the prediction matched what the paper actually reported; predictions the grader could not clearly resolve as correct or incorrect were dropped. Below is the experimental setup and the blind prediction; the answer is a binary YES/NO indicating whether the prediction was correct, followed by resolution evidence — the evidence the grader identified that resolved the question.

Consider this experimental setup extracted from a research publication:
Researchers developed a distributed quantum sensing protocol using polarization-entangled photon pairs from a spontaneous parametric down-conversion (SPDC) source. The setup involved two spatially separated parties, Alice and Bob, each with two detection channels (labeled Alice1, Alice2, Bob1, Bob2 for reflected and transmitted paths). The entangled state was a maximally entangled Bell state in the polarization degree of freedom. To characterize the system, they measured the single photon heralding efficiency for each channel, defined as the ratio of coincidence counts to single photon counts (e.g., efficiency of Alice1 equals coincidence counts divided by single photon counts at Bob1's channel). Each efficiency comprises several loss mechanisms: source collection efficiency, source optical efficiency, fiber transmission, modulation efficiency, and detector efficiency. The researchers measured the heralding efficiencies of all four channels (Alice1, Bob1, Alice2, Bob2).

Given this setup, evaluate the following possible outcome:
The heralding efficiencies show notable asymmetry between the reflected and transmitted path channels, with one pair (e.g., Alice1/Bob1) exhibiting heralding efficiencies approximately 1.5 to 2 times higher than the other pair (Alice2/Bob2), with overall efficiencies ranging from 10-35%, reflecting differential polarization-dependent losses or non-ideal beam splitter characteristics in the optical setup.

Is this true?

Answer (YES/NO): NO